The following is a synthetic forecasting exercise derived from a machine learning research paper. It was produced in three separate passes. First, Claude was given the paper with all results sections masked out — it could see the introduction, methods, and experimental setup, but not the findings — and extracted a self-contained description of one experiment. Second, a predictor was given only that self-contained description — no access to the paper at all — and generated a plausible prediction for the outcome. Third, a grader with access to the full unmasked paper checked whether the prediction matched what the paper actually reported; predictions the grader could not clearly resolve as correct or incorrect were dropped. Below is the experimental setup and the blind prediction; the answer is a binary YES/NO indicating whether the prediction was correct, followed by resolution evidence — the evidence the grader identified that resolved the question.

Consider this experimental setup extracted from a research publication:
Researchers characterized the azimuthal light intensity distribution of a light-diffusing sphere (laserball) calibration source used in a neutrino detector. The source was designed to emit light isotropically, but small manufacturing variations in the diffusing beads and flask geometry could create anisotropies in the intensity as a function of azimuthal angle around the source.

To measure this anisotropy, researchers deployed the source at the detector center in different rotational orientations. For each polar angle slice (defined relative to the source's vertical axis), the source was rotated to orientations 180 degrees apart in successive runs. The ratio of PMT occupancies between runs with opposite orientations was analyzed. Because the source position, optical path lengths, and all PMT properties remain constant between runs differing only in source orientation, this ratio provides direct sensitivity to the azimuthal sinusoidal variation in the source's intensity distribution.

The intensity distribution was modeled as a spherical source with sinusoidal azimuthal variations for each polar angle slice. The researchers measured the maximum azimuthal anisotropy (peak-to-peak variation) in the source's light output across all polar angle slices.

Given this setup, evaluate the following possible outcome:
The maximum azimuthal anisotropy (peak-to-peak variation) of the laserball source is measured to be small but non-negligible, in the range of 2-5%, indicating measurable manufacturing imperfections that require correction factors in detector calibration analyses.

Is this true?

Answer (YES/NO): YES